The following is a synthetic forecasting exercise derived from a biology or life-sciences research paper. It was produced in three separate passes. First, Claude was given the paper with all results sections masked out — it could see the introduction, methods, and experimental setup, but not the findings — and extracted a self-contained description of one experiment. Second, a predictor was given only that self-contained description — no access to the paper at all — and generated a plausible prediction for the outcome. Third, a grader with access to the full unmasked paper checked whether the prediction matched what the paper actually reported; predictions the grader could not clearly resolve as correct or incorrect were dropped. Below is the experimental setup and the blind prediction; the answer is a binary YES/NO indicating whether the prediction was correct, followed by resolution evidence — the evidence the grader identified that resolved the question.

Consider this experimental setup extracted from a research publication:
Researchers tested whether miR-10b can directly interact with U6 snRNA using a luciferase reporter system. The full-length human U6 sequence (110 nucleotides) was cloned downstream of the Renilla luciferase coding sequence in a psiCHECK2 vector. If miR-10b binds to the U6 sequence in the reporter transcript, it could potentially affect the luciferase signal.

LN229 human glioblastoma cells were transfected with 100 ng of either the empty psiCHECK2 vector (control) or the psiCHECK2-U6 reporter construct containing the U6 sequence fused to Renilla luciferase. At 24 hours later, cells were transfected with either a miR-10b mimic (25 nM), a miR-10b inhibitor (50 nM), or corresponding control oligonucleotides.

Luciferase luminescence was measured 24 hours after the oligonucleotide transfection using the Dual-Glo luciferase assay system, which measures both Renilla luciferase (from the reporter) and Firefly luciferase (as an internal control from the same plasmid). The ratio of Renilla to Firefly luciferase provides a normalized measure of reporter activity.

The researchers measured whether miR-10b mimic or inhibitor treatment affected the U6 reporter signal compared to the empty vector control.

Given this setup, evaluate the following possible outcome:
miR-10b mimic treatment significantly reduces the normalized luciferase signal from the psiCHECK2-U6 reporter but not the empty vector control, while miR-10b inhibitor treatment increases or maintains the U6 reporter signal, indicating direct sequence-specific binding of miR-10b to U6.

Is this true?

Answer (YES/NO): NO